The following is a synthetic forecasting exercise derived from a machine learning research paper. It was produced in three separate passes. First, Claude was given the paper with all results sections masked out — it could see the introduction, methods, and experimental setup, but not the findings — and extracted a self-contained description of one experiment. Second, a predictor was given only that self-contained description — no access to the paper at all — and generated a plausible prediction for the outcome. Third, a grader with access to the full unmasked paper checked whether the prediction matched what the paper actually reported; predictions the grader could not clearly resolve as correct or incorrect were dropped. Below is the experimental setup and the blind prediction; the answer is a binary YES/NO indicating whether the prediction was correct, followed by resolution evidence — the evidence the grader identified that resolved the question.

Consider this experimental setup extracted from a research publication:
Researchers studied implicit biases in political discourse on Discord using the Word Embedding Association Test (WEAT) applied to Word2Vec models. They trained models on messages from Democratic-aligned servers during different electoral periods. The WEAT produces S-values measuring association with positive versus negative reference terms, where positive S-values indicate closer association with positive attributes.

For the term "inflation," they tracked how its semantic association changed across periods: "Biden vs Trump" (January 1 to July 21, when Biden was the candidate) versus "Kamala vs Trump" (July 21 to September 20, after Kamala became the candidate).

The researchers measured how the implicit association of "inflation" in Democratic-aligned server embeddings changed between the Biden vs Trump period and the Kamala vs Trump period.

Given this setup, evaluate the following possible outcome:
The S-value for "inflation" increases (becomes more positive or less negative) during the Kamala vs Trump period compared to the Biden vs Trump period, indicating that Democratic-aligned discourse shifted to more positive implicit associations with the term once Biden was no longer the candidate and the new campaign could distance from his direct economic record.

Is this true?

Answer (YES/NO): NO